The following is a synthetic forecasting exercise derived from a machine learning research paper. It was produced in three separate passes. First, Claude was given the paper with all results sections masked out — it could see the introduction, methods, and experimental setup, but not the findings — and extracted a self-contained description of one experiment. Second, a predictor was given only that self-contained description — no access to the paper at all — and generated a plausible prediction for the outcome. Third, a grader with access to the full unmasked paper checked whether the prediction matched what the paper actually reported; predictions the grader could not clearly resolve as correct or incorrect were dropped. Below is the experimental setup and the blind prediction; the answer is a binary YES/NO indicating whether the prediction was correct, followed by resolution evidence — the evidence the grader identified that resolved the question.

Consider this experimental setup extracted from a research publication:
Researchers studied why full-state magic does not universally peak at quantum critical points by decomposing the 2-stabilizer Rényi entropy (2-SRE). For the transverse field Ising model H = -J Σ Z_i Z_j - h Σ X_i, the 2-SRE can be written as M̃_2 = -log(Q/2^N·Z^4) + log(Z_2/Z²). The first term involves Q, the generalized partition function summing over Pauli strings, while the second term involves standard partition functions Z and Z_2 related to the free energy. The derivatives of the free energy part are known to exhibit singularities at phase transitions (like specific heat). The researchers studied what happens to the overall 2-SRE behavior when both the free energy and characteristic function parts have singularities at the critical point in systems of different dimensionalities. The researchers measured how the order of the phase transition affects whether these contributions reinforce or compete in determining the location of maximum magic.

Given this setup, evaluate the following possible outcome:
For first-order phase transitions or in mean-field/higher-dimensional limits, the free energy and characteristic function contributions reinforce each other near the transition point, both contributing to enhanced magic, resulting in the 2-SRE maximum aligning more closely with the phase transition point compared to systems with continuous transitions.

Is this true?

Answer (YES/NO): NO